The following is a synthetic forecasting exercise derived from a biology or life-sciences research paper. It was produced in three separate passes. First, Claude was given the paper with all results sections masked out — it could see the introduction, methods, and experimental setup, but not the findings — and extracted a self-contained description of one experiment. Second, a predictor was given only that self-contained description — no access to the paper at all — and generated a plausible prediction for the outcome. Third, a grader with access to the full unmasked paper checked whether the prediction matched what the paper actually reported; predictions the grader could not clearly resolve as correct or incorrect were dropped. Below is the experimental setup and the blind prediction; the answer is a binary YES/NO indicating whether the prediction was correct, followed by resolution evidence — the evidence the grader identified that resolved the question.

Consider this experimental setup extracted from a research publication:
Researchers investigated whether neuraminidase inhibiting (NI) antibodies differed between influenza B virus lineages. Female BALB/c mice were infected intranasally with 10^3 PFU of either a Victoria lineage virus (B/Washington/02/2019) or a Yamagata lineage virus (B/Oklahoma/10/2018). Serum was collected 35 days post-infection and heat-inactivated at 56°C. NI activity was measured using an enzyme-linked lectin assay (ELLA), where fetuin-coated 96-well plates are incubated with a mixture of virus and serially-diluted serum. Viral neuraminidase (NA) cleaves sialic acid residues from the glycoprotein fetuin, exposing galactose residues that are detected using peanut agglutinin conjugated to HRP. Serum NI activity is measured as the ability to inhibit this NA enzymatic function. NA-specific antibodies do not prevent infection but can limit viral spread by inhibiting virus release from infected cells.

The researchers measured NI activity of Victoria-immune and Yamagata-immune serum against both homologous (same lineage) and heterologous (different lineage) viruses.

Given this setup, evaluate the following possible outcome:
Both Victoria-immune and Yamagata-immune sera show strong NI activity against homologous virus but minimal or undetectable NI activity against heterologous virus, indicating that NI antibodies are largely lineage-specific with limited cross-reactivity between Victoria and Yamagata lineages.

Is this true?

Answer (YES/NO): NO